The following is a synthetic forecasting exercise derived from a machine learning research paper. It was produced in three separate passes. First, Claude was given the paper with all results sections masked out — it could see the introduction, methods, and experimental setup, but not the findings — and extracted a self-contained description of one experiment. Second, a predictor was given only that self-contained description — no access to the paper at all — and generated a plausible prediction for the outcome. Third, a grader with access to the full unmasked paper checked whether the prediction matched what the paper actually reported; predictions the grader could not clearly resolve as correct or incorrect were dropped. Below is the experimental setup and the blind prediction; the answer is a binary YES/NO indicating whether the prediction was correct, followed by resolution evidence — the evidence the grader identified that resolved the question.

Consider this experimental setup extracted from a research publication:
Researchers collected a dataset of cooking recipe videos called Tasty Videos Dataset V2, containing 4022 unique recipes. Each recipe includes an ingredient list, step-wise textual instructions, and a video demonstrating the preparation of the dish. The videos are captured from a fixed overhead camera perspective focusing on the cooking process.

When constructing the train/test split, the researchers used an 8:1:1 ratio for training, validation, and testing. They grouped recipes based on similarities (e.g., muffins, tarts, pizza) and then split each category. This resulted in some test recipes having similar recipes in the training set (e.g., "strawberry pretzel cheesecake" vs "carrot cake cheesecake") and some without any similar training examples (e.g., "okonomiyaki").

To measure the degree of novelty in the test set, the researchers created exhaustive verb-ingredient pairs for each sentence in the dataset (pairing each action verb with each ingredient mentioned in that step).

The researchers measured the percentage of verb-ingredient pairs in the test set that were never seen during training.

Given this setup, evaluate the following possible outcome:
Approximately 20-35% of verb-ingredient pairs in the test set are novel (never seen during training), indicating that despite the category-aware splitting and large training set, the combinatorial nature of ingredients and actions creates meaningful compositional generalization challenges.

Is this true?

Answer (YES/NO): YES